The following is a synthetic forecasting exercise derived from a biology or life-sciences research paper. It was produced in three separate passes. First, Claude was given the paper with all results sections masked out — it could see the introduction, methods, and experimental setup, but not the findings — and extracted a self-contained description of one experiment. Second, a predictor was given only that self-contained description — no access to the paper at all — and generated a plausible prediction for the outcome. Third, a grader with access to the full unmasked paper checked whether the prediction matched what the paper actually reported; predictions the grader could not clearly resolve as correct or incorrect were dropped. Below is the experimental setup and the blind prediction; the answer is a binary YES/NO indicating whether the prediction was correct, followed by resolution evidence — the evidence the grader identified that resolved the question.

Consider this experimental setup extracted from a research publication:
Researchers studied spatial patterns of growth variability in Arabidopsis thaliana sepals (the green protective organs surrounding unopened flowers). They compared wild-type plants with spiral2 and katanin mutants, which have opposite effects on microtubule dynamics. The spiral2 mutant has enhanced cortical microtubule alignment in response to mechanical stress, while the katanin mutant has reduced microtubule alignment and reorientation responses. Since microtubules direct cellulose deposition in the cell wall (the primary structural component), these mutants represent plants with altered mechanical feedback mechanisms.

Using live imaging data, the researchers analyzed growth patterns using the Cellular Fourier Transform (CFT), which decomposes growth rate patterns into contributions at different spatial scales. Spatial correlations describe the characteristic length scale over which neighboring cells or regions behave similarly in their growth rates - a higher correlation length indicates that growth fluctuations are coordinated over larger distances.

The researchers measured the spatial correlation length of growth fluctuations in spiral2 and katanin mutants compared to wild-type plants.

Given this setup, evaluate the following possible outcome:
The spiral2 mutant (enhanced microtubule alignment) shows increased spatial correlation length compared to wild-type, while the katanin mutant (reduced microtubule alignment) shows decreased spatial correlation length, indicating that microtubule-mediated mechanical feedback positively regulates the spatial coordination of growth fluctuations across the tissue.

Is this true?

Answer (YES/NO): NO